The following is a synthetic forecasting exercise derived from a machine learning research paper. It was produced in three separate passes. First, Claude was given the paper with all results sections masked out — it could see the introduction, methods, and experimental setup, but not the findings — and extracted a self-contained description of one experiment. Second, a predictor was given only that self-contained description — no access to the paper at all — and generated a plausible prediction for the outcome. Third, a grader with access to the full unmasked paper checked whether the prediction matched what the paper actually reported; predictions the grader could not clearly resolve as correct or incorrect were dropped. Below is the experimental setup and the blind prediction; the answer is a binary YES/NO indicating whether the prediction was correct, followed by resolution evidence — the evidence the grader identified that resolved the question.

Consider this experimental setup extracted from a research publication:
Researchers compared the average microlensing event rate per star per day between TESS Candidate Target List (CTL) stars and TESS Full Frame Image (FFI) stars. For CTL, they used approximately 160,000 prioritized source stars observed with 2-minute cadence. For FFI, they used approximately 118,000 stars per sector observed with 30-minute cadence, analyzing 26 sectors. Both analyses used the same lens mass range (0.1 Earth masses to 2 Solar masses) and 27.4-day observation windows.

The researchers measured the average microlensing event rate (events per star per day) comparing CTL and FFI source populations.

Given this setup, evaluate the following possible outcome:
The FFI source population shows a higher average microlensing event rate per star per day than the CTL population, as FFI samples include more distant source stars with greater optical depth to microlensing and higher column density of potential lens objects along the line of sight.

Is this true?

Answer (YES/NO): YES